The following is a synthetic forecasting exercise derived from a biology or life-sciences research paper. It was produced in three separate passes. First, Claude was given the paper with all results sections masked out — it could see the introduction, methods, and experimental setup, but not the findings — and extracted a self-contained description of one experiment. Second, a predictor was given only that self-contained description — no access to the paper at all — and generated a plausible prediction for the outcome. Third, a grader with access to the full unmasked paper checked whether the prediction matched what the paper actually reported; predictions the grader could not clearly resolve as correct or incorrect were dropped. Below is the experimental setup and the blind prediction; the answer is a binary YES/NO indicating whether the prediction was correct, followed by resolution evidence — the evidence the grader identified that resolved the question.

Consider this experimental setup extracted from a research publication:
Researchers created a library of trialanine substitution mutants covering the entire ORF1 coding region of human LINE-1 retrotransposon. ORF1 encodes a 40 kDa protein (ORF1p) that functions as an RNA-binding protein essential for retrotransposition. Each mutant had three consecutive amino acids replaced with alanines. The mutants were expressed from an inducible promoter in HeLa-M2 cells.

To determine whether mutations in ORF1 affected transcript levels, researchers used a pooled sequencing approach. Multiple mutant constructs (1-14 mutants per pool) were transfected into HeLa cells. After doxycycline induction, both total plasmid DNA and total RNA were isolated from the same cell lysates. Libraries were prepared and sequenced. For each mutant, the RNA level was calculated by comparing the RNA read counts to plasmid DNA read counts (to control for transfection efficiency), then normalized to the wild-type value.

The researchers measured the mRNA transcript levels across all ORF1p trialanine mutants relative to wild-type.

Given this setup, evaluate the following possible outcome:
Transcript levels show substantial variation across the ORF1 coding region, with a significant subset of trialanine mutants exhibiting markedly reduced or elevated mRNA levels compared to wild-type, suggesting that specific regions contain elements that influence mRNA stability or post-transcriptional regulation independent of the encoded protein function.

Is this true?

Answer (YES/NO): NO